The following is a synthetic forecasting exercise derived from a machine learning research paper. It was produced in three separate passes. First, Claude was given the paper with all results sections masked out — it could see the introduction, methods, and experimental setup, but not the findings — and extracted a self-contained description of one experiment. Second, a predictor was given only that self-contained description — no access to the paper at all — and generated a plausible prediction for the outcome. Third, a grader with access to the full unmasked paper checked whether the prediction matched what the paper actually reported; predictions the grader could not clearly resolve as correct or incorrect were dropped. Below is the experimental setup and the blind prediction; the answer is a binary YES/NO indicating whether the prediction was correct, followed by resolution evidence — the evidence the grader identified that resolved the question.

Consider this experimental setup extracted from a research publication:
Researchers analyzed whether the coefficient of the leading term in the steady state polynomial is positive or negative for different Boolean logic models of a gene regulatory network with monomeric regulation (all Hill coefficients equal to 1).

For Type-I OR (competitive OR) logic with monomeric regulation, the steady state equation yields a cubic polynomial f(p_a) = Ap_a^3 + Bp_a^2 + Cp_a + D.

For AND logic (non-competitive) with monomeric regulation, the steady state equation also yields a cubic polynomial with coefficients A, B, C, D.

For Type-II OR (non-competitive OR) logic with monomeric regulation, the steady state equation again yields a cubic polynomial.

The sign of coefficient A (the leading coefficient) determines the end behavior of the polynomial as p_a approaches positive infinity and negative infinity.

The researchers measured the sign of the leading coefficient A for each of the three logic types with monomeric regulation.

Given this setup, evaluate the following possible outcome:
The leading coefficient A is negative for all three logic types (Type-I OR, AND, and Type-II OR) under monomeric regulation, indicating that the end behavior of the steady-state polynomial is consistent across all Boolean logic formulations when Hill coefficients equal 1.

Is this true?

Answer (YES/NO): NO